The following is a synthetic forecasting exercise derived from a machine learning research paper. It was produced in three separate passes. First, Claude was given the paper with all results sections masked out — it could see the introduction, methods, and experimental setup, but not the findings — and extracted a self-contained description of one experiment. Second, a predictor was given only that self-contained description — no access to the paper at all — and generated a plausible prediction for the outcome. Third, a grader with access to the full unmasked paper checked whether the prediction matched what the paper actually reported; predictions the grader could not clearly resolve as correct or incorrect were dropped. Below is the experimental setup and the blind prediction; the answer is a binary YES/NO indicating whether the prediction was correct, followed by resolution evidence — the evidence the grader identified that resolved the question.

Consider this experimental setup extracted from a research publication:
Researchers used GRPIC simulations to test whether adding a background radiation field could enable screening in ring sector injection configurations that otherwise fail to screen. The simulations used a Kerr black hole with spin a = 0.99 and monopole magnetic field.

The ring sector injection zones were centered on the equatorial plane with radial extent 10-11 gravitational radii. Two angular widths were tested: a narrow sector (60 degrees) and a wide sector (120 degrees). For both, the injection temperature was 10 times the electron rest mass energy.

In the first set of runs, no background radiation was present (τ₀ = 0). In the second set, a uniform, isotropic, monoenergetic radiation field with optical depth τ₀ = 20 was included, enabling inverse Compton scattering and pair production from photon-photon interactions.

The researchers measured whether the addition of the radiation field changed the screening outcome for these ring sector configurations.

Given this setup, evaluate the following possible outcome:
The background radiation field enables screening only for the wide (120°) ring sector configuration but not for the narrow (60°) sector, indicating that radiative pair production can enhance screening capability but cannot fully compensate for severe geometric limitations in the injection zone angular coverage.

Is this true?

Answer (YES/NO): NO